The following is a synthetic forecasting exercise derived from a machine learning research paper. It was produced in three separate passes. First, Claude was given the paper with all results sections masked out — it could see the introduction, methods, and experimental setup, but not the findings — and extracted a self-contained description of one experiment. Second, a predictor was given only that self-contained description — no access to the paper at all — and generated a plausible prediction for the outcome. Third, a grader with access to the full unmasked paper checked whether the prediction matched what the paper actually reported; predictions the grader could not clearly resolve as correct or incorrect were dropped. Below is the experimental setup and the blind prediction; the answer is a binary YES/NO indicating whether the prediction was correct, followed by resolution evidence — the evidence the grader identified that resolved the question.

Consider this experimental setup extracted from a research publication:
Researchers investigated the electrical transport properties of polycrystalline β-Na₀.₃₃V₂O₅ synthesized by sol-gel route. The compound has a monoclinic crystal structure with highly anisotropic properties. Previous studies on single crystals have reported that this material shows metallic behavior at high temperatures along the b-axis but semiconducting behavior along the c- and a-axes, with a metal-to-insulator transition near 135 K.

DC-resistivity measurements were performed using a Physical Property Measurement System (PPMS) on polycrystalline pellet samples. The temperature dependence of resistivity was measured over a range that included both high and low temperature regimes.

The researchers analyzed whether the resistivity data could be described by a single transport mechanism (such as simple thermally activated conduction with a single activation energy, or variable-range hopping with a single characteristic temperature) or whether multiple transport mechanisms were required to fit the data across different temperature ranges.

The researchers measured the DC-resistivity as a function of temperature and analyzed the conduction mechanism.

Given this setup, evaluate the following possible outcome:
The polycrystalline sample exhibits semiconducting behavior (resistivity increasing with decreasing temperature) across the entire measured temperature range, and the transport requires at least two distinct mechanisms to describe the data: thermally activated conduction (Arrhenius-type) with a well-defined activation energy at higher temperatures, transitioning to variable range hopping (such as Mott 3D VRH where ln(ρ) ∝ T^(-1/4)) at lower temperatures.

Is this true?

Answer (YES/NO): YES